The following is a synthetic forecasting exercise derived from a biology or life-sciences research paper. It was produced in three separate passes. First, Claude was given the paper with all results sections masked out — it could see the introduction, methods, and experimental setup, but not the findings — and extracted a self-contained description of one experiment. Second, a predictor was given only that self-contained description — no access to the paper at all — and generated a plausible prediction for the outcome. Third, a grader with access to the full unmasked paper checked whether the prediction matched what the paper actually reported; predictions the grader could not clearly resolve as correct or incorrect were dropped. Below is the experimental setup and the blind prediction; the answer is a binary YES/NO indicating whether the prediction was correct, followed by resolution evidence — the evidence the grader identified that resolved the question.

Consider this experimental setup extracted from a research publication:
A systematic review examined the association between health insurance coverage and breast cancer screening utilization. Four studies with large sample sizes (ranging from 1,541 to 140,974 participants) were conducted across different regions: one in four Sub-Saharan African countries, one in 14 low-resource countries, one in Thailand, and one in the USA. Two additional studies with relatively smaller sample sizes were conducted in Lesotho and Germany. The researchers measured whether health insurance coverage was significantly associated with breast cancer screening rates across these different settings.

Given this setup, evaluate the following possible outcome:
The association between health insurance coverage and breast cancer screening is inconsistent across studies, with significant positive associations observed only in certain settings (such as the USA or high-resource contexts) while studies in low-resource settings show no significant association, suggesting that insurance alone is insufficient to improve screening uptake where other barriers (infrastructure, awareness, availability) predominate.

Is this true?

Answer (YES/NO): NO